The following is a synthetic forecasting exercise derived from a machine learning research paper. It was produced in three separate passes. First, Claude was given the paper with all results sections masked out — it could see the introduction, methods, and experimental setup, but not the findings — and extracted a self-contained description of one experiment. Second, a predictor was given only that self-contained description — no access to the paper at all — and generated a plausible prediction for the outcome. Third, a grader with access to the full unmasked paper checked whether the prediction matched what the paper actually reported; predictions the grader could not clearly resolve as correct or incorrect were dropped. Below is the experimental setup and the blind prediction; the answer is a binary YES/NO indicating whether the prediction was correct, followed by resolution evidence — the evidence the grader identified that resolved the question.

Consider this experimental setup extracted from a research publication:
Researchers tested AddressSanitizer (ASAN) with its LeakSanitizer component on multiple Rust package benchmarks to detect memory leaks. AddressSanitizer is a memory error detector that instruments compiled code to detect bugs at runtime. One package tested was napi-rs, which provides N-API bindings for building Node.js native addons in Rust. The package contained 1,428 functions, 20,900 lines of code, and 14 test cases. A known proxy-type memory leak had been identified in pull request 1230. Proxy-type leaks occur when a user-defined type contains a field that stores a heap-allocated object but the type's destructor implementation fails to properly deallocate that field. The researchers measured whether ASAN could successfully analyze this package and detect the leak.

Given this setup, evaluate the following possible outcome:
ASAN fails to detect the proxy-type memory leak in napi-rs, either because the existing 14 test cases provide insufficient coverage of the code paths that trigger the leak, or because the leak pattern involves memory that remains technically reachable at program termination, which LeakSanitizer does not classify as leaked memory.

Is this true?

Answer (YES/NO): NO